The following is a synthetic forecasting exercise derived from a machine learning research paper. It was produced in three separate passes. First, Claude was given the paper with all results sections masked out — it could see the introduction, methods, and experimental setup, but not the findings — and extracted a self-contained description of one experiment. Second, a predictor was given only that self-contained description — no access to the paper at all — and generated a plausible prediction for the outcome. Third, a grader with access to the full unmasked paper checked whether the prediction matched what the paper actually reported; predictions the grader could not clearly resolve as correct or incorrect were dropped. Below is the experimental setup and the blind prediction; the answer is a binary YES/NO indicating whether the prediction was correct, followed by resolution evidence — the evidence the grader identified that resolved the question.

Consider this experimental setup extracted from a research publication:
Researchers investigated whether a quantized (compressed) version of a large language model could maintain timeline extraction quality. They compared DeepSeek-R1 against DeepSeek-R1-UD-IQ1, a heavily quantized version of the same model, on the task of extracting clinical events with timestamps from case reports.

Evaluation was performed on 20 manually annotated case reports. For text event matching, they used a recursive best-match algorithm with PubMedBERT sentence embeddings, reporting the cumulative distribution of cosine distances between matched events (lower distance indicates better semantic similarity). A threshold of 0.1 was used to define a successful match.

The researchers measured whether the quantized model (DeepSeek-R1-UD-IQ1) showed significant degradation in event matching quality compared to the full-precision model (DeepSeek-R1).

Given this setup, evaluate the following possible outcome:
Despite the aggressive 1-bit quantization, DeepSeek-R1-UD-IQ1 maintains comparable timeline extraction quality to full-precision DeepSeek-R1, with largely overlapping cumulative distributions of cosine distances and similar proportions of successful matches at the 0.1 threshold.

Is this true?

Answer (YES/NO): YES